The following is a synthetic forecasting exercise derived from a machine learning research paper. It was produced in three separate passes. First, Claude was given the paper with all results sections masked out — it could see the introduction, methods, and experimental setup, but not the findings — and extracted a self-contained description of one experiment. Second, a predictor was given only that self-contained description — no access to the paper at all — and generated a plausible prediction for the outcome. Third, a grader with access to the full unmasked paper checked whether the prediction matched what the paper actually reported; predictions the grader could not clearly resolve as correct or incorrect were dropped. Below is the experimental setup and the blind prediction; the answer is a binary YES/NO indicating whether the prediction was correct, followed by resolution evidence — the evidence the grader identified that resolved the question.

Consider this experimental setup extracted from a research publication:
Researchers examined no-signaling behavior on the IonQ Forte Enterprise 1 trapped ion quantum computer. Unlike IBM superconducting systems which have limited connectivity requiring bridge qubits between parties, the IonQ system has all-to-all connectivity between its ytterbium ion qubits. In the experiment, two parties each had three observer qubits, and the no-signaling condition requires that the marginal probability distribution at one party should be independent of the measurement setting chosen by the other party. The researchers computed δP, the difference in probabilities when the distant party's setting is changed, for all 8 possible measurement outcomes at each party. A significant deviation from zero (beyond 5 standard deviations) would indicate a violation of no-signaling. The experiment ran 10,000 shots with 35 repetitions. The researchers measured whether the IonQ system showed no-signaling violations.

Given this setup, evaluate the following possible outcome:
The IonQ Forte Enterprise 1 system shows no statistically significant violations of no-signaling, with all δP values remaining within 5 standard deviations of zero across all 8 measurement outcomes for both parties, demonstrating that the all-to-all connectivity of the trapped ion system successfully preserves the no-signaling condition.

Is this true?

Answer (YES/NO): NO